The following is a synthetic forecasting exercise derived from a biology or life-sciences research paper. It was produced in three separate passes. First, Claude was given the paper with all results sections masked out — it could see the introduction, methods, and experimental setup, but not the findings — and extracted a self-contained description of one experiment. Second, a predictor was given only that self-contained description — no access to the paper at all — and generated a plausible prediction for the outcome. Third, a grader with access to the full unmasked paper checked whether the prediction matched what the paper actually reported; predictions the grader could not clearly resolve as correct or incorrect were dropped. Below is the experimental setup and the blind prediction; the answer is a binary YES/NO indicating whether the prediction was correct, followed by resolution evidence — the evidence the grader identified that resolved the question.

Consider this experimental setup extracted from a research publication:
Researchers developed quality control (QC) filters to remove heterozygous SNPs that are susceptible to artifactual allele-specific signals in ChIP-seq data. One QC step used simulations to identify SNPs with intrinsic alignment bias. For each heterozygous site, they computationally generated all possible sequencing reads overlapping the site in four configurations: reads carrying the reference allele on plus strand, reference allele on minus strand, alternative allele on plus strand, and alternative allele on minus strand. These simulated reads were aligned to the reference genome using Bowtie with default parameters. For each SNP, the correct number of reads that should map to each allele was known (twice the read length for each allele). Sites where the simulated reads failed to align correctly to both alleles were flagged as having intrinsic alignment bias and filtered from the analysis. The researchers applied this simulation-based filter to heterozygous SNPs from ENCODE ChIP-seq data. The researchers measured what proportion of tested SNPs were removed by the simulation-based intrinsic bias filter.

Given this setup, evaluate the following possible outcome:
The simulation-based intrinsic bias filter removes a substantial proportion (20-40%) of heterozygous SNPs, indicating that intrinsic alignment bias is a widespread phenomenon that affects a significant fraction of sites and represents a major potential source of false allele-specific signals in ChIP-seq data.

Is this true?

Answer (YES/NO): NO